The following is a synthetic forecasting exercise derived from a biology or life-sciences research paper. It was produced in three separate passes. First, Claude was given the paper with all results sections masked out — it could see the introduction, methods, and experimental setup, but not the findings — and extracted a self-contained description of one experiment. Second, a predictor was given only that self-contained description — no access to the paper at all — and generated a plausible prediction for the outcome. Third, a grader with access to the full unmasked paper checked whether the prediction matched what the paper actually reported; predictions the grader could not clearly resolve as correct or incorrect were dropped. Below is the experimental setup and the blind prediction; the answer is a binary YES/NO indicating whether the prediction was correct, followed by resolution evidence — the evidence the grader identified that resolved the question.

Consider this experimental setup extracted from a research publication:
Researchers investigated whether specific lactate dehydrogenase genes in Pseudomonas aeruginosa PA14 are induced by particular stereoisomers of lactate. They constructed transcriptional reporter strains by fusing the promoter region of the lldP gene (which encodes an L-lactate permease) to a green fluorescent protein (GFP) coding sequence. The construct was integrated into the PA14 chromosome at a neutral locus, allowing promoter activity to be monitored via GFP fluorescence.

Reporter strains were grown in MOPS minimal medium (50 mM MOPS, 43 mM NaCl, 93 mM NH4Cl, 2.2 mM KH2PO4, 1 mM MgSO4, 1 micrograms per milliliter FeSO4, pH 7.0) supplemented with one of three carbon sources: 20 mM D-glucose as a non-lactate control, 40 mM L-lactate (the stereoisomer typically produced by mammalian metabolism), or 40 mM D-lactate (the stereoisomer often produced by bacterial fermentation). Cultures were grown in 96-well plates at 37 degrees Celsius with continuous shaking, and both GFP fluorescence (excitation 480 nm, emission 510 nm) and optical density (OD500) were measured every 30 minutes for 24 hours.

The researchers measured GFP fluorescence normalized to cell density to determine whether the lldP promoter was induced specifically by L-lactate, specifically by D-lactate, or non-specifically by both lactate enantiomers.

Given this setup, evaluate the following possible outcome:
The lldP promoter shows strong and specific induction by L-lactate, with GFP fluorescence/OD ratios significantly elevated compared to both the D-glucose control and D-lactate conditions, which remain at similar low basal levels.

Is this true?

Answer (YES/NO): NO